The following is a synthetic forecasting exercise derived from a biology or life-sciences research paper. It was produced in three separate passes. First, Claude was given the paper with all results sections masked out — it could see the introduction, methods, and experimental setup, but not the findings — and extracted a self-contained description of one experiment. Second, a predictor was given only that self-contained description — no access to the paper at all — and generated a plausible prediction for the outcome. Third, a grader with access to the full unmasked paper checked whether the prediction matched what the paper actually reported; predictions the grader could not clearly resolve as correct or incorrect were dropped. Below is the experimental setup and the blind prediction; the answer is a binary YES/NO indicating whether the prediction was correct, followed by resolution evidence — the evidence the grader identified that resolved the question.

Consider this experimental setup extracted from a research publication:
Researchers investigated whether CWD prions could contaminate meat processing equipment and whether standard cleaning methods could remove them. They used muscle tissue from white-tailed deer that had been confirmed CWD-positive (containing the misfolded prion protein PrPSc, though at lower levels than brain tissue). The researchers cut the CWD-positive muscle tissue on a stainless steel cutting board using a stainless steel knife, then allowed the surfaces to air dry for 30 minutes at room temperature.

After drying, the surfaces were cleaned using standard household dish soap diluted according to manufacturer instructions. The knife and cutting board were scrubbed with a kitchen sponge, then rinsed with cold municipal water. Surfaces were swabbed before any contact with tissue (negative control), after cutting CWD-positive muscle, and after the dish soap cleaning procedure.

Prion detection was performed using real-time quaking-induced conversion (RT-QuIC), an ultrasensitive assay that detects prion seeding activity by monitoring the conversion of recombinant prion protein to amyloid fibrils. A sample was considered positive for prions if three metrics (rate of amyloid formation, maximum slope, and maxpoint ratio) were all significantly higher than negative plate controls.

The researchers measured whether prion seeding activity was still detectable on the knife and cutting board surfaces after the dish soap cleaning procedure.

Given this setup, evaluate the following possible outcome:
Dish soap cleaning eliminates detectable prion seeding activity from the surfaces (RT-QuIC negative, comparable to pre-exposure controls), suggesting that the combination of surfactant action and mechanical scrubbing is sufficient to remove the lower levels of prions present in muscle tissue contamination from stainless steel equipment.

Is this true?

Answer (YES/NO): NO